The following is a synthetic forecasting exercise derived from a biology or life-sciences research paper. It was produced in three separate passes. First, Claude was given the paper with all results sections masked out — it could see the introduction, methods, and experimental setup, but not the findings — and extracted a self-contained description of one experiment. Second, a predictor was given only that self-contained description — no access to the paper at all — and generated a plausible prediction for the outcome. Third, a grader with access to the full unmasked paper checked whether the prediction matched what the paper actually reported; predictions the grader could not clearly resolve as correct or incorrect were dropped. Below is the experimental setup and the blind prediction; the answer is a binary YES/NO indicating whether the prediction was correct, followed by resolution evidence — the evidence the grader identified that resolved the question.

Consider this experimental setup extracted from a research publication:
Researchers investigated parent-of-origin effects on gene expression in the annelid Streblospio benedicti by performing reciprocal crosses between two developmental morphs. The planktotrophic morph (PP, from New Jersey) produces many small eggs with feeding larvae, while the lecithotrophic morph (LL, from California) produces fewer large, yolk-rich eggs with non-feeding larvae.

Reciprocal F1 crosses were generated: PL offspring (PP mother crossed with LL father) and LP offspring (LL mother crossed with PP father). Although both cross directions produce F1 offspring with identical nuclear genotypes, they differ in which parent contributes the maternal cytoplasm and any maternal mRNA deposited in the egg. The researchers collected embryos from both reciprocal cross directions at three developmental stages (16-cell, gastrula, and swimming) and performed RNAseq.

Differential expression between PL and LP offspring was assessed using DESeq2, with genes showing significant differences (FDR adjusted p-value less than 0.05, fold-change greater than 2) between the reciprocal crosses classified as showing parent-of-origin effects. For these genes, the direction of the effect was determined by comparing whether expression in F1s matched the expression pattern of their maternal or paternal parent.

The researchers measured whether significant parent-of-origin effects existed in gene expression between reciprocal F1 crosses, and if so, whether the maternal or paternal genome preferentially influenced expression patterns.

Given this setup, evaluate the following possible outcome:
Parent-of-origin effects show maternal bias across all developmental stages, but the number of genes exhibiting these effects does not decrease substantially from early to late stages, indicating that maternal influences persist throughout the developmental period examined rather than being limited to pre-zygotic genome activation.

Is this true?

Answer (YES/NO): NO